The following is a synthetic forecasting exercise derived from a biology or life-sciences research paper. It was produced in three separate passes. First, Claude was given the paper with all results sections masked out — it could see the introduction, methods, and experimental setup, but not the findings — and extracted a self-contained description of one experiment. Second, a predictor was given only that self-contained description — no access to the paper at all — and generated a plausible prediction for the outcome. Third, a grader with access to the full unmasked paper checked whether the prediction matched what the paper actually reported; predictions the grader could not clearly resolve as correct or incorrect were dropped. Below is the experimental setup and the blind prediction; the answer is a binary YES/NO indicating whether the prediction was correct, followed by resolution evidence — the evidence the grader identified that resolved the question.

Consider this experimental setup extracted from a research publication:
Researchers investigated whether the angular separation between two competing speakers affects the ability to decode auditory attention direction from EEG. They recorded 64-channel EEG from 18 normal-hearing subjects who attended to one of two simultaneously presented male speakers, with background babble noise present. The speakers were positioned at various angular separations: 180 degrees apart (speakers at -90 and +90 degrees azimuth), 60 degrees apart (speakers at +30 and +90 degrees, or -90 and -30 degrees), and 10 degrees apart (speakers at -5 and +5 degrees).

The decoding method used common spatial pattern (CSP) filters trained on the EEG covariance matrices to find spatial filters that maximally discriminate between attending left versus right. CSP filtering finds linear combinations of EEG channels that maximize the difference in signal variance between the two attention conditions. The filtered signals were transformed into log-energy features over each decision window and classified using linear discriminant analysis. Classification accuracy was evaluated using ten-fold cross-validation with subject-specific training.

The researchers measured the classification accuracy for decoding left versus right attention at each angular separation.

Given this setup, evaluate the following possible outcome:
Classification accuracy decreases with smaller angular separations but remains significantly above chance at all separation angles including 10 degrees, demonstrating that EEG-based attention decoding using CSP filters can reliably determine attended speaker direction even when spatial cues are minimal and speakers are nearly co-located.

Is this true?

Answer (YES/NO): NO